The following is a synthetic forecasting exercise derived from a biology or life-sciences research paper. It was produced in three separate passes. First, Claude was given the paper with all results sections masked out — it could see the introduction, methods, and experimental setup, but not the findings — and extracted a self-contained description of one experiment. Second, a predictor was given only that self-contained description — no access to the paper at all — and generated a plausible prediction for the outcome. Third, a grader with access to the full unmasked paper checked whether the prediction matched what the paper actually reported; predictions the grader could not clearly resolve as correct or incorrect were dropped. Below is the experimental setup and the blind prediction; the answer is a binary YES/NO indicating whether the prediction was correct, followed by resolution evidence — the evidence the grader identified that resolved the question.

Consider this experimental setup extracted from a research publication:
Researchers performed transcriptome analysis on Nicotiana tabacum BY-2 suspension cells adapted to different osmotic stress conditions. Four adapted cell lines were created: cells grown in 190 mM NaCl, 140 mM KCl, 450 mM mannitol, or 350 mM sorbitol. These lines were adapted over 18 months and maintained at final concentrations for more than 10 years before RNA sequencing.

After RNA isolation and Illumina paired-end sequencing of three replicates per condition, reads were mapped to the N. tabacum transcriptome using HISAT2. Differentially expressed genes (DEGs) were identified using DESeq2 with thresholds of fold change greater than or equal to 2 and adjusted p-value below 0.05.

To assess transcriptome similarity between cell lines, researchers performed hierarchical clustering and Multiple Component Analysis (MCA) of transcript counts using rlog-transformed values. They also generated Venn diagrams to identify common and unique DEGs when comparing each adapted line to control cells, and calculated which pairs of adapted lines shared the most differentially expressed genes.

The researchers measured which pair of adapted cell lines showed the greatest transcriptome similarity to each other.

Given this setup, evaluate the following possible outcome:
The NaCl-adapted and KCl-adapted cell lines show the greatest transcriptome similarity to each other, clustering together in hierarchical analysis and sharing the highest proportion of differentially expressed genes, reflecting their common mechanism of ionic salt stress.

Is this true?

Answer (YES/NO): NO